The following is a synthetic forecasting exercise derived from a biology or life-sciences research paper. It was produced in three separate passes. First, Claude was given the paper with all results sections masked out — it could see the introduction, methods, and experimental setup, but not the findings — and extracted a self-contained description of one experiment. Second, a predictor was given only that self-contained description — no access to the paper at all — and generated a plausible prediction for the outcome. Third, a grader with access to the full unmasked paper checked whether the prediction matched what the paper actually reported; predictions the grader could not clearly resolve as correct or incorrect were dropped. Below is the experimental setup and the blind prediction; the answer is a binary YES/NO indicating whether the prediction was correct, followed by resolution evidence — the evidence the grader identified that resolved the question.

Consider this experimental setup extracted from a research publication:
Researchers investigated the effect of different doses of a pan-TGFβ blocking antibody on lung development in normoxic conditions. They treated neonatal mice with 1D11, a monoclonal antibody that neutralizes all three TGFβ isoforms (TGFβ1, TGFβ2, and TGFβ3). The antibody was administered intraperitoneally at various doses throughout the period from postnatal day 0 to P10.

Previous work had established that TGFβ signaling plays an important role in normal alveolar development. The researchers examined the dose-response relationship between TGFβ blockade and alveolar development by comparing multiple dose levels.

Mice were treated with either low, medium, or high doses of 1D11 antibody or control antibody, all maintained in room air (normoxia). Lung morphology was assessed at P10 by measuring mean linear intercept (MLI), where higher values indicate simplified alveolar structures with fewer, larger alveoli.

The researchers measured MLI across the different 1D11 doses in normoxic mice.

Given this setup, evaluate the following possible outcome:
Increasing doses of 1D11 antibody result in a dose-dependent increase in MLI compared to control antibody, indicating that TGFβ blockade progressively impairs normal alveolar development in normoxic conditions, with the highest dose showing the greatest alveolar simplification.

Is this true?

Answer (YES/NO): NO